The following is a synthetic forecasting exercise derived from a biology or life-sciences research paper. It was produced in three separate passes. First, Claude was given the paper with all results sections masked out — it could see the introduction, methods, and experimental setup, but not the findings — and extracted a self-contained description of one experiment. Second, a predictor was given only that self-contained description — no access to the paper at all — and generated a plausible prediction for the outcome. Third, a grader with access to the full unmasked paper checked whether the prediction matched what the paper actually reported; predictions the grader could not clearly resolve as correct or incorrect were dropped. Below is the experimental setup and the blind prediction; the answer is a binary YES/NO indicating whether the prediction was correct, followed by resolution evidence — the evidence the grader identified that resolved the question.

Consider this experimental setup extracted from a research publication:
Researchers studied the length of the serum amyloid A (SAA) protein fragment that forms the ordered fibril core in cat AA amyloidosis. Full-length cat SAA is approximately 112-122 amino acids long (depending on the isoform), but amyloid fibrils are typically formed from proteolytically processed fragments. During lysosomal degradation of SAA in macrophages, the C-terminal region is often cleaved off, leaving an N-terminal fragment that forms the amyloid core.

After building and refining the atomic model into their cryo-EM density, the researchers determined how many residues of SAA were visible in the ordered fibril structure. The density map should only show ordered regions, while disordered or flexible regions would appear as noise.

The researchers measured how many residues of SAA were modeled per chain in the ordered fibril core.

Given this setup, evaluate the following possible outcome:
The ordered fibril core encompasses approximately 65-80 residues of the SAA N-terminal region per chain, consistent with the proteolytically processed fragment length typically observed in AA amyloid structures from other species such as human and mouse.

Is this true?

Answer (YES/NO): YES